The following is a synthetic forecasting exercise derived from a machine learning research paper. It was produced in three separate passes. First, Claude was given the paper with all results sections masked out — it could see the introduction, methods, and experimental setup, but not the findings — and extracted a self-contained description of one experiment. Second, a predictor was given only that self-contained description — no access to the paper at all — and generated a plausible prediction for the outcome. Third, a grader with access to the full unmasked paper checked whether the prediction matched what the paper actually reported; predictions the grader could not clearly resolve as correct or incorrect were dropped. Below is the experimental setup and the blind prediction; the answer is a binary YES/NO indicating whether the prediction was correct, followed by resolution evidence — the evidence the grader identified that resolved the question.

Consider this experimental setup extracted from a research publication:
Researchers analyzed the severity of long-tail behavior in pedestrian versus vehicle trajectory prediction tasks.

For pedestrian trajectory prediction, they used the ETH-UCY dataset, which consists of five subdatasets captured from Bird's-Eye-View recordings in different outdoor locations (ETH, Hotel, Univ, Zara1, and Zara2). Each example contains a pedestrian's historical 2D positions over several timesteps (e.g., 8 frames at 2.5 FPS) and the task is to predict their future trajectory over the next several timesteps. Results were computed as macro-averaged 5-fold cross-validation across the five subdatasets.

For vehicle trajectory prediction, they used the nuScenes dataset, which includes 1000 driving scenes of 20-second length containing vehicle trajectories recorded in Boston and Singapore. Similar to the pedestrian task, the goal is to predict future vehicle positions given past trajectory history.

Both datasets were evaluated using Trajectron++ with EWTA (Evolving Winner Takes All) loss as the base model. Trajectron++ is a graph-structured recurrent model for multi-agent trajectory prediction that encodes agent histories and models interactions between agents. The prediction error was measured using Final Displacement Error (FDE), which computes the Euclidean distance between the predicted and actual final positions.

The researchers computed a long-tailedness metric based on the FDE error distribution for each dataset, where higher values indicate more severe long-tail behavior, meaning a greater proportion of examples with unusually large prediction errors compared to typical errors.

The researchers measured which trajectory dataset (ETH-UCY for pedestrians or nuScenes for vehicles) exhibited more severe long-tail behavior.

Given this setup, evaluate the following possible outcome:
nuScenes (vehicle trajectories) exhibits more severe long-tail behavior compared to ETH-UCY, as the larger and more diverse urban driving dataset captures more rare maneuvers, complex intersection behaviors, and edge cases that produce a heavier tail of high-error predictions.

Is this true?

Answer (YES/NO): YES